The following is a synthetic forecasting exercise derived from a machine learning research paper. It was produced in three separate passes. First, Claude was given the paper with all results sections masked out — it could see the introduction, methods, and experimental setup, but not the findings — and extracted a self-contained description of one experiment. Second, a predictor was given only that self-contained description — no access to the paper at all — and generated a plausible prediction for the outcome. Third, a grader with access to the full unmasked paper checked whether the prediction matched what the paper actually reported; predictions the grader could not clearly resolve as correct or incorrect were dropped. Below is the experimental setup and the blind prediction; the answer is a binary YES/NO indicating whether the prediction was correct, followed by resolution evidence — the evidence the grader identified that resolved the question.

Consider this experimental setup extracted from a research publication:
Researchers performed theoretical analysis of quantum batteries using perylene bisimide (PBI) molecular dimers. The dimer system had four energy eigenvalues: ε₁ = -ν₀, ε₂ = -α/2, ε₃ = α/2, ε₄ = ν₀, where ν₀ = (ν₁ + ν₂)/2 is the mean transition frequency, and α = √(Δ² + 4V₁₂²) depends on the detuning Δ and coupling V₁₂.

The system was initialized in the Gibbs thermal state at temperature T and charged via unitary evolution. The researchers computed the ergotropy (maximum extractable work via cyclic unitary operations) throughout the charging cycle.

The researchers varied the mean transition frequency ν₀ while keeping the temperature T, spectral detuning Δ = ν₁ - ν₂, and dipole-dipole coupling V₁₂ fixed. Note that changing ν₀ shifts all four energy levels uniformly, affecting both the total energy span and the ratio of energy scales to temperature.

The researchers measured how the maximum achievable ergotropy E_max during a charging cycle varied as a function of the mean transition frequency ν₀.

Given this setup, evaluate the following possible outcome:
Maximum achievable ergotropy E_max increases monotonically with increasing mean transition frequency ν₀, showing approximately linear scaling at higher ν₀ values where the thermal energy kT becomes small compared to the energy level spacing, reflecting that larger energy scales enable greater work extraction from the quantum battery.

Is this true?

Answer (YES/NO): YES